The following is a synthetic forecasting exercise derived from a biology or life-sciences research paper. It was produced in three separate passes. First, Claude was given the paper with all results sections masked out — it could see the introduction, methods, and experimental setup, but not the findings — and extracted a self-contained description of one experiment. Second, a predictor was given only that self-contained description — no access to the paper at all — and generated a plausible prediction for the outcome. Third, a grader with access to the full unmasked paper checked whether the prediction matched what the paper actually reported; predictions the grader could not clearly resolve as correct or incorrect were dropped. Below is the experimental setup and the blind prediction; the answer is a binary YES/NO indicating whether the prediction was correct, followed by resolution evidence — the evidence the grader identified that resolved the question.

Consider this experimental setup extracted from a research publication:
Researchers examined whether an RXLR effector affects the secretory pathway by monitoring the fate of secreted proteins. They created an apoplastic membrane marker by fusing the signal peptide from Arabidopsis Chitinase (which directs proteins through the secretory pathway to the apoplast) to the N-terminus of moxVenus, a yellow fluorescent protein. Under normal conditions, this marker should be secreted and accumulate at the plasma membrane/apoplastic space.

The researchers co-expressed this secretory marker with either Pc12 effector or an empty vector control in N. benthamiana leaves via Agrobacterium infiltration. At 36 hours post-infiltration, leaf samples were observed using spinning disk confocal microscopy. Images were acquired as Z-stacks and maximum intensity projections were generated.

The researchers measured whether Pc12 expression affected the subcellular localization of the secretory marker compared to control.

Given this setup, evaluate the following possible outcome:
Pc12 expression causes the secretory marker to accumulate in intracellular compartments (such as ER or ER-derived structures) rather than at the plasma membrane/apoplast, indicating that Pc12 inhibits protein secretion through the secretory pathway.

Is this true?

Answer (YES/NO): YES